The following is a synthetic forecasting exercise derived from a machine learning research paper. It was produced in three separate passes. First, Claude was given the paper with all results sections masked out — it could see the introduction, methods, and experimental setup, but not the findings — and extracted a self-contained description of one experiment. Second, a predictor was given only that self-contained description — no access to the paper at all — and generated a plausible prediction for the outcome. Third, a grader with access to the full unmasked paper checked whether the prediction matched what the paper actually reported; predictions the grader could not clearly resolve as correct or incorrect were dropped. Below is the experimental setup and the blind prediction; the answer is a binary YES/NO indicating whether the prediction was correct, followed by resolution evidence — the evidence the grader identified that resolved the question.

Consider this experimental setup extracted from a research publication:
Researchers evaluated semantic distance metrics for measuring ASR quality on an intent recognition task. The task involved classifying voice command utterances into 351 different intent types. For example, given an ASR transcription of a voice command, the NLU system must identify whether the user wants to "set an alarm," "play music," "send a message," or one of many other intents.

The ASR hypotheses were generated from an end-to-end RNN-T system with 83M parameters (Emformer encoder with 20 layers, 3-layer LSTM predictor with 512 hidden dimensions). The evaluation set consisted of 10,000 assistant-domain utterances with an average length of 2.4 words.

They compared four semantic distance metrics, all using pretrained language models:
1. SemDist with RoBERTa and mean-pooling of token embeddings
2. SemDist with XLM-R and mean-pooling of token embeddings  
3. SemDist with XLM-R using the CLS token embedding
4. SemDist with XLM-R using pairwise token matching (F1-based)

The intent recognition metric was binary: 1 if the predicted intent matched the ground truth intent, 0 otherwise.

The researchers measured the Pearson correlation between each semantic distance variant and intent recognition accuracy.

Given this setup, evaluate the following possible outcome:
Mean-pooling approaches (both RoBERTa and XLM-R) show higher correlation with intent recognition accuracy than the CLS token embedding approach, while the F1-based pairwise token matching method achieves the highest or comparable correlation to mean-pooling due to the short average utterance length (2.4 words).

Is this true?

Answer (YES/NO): NO